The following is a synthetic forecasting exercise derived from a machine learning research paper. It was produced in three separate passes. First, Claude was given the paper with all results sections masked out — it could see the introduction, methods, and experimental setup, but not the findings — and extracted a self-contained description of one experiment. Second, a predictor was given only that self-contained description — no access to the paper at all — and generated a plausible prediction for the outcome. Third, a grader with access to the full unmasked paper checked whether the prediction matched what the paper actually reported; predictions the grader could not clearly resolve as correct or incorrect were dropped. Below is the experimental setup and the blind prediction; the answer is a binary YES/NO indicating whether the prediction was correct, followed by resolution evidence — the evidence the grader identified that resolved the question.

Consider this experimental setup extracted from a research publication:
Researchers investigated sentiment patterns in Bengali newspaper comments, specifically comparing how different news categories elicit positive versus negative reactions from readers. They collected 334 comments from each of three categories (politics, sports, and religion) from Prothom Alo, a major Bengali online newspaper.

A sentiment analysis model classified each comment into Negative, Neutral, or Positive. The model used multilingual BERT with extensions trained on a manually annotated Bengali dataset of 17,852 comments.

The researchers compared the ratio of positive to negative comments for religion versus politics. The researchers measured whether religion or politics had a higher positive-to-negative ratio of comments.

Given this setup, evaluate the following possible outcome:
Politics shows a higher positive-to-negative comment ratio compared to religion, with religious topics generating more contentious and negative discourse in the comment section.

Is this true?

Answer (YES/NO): NO